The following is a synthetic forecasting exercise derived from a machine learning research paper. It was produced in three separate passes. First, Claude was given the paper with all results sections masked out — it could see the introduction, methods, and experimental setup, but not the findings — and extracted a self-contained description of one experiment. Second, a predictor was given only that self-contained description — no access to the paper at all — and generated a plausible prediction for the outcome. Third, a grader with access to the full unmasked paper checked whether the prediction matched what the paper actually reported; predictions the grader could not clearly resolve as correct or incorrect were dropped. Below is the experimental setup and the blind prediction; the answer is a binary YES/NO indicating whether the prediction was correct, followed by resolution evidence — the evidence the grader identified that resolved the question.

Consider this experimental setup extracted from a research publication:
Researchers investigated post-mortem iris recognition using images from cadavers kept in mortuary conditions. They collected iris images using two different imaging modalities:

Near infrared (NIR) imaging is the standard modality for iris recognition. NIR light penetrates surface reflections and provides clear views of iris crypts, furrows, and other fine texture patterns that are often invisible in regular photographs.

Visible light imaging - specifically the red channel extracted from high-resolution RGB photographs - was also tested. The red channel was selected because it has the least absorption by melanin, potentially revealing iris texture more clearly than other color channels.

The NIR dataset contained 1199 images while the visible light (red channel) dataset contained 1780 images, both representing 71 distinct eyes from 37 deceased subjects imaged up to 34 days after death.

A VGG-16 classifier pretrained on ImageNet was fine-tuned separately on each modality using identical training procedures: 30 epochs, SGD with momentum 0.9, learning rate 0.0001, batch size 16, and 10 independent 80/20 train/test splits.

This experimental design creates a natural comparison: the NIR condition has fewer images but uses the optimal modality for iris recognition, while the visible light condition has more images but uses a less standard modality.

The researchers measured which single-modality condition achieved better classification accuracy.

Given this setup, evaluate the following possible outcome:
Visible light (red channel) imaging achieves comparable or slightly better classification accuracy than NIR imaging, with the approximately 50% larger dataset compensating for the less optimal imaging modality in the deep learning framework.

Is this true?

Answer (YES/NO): NO